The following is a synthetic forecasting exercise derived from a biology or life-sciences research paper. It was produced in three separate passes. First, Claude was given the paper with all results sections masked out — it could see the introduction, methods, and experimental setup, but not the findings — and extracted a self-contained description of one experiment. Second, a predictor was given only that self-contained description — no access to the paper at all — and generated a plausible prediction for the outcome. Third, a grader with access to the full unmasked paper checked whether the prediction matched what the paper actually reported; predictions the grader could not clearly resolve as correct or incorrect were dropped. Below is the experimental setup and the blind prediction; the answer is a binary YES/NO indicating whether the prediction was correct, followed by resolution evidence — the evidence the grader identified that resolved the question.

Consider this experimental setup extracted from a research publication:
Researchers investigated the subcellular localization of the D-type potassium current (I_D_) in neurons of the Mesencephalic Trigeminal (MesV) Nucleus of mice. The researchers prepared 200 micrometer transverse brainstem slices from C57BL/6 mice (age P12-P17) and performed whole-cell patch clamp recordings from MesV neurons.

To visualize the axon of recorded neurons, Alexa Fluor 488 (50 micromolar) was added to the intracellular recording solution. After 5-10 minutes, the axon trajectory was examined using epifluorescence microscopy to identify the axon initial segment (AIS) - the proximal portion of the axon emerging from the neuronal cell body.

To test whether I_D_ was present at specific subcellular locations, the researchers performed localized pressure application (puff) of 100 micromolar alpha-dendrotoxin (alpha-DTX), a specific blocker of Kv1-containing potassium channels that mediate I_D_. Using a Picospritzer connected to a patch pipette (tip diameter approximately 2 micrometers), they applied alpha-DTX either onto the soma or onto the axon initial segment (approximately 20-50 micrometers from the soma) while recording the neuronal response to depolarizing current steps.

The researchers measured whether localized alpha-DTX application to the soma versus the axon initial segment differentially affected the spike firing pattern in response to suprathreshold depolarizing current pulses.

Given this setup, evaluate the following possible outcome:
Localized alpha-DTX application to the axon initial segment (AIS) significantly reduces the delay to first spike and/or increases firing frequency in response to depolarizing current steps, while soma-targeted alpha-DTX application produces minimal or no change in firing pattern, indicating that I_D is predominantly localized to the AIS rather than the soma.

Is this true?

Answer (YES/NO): NO